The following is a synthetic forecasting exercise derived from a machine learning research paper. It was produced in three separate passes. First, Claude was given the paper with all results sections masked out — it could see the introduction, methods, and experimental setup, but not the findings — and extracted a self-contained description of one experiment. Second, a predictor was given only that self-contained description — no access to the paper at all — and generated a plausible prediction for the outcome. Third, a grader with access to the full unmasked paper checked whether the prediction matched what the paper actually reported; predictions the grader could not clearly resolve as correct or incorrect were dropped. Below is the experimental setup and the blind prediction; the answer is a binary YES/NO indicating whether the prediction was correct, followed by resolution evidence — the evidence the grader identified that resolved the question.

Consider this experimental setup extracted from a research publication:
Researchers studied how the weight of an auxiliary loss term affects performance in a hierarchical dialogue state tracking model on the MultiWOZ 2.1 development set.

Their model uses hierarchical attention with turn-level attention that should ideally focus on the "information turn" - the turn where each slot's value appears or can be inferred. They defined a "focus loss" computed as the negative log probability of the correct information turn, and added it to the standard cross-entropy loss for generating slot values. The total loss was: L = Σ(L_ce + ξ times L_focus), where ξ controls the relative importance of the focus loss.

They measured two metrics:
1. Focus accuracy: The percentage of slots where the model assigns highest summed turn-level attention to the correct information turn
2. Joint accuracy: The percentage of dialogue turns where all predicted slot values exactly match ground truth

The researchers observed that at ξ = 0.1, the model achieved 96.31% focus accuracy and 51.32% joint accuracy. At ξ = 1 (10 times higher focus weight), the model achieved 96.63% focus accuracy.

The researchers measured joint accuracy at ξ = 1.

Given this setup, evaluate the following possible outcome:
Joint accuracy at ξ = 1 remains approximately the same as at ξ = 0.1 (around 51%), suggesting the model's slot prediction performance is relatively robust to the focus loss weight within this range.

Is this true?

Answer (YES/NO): NO